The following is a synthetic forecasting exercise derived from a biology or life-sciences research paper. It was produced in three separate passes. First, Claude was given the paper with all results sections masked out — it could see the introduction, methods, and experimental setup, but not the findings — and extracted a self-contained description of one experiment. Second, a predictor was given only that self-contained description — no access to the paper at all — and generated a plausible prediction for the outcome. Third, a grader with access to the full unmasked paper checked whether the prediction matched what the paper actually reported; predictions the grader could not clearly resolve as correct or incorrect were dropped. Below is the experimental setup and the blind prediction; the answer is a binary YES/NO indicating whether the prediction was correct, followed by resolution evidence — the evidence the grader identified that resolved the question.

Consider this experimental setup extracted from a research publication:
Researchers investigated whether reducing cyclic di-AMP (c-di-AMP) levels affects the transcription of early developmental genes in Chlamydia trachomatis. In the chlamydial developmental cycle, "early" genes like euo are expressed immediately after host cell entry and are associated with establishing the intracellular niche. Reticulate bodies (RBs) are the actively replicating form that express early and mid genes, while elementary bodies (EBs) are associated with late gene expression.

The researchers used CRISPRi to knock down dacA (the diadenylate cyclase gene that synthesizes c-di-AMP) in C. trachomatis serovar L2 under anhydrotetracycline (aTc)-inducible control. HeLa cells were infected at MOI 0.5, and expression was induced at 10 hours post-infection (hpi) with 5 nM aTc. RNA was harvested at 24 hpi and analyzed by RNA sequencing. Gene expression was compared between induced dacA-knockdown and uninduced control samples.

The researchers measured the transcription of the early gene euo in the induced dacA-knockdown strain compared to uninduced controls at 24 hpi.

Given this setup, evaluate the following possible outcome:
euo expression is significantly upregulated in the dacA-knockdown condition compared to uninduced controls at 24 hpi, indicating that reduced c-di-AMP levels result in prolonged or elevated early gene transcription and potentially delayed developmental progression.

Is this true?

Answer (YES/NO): NO